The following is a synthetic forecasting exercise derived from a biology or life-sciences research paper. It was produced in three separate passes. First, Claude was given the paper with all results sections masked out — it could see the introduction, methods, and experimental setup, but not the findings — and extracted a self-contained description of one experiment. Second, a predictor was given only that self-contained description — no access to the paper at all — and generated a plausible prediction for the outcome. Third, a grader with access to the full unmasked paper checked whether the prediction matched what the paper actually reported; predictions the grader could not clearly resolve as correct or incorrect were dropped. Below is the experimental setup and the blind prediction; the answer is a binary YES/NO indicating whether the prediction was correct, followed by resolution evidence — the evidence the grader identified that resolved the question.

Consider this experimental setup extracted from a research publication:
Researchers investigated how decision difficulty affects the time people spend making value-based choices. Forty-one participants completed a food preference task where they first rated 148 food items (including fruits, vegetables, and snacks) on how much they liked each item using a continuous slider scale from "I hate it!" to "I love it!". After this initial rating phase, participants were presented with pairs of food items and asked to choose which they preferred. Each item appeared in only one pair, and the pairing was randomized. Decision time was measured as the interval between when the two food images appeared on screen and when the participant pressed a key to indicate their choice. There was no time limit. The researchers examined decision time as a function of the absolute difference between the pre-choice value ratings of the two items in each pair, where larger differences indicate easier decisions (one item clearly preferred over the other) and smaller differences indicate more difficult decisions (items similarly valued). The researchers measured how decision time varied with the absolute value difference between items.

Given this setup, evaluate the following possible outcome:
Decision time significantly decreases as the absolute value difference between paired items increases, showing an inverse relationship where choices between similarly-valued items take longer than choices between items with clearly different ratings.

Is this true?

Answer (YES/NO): YES